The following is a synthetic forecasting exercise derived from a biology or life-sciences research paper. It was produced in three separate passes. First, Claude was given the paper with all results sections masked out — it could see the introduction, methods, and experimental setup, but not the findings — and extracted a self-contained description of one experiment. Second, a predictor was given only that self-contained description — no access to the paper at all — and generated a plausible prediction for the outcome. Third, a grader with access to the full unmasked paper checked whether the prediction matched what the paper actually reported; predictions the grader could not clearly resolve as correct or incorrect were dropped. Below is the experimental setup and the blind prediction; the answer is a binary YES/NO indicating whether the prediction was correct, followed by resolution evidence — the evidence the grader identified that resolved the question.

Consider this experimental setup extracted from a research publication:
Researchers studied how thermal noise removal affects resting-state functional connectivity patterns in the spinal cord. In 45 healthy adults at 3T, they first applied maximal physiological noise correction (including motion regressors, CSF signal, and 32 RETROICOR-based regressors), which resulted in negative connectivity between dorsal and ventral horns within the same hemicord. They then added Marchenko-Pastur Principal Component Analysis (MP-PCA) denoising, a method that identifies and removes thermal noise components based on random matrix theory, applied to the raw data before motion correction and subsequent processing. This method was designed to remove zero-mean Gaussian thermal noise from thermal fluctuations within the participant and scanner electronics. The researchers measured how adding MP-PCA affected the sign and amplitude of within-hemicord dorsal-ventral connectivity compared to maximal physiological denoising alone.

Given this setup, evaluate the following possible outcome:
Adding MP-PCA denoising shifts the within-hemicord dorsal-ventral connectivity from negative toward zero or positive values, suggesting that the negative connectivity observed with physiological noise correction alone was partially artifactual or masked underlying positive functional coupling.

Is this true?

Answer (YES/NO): YES